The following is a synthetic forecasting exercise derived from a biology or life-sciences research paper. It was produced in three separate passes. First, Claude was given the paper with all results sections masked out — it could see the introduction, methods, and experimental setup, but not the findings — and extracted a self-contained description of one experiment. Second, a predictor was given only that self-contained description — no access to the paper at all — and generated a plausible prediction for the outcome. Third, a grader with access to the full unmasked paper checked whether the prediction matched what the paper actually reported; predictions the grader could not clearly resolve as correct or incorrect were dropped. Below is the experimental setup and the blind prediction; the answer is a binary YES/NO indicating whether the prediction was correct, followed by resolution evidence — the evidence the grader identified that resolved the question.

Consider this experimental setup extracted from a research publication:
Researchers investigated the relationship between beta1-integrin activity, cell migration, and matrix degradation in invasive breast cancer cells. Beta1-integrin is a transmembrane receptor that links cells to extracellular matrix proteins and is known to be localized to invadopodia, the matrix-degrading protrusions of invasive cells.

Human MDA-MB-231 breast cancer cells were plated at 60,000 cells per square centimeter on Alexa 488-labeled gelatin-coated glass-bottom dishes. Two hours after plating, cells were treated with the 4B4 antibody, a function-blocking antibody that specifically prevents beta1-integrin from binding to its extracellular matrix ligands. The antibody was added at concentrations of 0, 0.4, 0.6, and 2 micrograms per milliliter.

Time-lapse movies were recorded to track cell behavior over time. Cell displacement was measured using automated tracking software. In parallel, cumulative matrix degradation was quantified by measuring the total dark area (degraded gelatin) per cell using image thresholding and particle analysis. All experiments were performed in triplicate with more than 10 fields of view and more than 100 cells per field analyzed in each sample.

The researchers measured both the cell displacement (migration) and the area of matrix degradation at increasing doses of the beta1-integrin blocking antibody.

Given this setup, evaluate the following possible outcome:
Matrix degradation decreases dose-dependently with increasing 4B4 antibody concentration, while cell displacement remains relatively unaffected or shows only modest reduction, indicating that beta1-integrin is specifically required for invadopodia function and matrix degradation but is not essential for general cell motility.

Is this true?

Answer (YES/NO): NO